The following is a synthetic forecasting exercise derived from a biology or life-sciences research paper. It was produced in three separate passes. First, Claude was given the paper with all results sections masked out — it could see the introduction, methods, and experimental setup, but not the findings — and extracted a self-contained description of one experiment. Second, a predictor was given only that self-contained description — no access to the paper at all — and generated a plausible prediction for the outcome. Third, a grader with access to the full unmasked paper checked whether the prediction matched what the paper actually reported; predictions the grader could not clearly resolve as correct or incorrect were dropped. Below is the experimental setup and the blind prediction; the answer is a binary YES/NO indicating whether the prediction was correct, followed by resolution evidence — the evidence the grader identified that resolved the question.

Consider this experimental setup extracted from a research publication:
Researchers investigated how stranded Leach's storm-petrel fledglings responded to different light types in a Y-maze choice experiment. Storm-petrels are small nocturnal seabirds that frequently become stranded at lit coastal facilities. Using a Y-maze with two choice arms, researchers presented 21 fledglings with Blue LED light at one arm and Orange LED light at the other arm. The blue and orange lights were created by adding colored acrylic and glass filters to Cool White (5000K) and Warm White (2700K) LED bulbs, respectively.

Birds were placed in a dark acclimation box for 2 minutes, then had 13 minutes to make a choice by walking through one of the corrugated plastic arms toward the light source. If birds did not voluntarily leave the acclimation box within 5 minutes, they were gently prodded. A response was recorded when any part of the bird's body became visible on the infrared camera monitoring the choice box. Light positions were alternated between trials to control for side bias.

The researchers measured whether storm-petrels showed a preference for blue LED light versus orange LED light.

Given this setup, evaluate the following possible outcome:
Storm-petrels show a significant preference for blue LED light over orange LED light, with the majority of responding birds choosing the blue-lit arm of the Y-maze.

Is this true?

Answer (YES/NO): NO